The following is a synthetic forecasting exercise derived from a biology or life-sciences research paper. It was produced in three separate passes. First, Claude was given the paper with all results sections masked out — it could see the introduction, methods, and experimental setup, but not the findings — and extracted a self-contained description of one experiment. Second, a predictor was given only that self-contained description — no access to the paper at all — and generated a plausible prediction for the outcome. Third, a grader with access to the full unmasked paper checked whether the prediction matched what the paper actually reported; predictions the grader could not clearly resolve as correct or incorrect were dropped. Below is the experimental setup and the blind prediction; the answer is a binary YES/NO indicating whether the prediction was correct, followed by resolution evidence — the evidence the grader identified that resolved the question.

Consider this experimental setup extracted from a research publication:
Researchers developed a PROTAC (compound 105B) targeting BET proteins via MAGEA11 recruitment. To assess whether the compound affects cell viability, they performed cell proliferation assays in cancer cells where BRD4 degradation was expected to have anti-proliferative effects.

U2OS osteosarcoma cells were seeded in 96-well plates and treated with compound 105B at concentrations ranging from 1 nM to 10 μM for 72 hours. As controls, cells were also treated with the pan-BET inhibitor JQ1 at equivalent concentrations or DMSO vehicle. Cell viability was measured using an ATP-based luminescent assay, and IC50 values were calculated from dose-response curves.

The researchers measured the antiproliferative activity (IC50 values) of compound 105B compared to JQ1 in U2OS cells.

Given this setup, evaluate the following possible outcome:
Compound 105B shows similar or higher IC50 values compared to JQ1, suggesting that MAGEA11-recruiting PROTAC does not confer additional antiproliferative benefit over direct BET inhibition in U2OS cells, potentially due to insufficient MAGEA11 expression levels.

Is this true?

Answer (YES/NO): NO